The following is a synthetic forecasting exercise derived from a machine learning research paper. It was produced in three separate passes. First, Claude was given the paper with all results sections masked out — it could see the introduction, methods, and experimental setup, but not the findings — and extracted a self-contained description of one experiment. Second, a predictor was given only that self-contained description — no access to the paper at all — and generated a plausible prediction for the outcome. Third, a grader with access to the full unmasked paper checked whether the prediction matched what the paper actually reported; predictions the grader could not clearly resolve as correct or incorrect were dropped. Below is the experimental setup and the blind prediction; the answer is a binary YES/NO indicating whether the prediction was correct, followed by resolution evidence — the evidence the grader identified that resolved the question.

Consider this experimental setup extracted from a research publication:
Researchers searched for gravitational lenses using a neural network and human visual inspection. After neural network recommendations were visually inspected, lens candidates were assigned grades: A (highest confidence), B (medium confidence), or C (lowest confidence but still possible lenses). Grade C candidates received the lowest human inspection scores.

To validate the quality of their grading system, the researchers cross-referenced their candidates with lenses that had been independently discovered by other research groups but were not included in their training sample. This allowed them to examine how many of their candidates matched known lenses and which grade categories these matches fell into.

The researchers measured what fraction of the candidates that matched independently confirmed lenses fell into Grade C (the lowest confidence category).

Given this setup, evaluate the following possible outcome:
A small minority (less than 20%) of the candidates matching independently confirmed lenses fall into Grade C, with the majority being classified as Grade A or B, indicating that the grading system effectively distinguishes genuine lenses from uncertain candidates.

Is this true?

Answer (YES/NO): NO